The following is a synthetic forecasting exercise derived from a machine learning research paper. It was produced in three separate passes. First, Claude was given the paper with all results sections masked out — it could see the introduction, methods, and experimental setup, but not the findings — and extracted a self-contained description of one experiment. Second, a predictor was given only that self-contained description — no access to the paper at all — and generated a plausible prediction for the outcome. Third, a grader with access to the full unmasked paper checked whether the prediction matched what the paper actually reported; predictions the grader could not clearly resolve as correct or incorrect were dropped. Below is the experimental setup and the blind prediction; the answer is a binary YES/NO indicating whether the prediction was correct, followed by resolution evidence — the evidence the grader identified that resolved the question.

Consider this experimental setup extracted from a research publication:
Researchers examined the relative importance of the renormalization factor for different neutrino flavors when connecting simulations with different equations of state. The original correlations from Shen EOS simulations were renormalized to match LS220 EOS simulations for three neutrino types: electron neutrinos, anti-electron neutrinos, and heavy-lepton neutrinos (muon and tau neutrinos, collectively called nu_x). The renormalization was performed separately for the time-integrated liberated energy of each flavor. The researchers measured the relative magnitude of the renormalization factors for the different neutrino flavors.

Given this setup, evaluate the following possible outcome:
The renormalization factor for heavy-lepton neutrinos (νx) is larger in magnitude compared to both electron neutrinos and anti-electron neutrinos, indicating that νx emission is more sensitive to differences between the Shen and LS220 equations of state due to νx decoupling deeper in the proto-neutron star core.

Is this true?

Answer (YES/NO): NO